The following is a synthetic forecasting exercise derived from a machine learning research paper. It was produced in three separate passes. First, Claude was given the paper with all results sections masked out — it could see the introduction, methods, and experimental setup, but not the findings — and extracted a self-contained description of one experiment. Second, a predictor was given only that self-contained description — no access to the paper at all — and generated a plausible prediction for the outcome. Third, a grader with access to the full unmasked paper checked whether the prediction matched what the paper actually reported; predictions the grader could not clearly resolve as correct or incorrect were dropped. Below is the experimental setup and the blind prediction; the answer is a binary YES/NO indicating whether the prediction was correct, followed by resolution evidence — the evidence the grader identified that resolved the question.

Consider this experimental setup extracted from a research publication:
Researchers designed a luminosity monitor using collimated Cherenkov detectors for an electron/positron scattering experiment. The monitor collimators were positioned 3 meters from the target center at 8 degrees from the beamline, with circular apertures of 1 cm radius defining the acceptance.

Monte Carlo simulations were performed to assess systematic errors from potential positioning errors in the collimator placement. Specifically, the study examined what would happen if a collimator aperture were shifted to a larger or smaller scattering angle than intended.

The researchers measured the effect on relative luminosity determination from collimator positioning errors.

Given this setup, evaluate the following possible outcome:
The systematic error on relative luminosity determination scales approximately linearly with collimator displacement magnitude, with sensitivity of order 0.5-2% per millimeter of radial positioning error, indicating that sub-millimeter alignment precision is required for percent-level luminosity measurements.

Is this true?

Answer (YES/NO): NO